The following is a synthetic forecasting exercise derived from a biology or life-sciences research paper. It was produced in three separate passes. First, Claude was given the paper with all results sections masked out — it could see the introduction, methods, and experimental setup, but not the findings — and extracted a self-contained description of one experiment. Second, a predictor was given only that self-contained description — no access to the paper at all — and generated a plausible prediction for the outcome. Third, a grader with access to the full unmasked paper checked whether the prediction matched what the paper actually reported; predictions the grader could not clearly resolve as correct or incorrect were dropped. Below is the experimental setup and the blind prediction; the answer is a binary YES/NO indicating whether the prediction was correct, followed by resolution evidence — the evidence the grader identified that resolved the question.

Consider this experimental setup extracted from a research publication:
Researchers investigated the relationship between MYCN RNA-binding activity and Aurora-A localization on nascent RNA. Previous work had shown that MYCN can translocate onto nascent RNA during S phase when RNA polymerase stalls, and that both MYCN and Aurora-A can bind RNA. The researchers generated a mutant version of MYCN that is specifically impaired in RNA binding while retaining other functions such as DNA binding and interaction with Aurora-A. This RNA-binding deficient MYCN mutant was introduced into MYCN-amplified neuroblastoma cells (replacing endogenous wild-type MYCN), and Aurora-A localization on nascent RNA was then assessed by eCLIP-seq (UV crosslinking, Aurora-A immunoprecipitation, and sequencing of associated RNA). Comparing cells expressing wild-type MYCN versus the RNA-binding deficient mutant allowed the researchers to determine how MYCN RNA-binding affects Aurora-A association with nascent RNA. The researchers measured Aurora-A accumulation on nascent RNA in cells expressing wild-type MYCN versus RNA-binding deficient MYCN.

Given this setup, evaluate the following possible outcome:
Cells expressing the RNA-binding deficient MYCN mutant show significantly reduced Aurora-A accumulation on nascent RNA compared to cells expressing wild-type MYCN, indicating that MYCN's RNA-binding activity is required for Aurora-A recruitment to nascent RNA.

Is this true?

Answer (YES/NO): NO